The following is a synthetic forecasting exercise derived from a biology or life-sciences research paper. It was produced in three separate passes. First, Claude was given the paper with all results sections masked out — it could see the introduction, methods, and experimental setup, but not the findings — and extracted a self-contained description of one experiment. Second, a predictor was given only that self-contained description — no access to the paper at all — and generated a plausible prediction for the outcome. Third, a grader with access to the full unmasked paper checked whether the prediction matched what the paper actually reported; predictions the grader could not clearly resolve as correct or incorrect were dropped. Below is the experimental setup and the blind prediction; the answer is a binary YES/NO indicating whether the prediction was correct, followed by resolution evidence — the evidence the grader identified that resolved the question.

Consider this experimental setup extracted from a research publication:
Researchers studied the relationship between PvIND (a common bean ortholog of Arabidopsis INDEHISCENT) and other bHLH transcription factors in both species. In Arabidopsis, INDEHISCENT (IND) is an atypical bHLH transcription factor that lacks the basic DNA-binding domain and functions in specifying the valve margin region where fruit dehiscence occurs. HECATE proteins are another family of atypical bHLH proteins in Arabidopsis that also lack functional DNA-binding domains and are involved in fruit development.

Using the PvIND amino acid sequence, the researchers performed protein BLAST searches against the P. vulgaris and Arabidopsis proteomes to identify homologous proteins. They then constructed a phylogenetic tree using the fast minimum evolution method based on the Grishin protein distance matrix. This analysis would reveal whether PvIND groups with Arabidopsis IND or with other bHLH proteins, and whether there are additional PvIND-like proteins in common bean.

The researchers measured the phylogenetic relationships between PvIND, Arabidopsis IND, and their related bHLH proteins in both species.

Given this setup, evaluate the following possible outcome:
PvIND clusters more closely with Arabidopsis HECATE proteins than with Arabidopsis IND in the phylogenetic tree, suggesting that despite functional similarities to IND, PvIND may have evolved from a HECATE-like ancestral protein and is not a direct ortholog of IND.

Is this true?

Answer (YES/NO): NO